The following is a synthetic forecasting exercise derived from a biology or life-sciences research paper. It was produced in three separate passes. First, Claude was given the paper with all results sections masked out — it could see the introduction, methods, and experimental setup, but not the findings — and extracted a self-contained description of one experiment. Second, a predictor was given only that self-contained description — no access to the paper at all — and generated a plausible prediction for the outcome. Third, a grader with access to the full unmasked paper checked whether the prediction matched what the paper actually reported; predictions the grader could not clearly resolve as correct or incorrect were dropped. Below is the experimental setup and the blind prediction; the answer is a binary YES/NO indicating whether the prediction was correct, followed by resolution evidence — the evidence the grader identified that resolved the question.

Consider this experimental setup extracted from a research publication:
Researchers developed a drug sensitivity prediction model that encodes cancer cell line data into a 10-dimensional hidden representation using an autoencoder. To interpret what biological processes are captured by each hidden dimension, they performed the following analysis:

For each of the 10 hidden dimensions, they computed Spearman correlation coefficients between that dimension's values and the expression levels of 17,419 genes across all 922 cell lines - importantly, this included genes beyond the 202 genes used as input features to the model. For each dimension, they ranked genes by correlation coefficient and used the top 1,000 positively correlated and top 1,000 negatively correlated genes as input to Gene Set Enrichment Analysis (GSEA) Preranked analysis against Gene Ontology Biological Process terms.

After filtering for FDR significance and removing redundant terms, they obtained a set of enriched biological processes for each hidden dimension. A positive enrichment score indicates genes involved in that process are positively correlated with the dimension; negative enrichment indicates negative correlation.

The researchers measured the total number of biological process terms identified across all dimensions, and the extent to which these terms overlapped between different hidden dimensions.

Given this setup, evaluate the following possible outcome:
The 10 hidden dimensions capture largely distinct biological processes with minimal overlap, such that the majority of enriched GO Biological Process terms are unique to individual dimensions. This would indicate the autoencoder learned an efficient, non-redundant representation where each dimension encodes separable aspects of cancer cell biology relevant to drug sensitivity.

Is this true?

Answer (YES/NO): YES